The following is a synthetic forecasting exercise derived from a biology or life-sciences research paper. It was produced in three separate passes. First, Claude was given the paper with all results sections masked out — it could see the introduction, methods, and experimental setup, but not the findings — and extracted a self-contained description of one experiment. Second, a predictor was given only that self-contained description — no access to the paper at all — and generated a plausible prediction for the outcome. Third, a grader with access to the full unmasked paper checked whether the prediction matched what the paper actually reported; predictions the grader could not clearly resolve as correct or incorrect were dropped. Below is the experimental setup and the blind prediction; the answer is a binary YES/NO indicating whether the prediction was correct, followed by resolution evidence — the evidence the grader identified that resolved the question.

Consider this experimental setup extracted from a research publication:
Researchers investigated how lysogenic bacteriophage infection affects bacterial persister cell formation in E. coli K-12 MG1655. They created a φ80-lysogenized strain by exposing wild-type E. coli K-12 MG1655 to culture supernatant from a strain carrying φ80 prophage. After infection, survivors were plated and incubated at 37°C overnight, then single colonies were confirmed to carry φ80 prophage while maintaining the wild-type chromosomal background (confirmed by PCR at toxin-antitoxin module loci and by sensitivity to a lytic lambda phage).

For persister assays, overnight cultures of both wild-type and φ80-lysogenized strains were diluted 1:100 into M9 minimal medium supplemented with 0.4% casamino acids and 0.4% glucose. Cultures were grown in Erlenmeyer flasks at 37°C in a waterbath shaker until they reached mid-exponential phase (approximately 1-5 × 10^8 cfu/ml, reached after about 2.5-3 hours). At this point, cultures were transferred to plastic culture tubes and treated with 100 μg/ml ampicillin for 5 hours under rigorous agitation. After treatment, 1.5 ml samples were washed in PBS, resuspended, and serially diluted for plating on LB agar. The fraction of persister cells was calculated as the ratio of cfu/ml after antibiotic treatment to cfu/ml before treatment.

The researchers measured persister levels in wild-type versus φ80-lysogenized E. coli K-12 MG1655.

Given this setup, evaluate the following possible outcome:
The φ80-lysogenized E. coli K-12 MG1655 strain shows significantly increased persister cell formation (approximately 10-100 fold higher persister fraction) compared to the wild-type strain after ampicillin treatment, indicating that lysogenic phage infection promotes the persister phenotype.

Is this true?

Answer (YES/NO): NO